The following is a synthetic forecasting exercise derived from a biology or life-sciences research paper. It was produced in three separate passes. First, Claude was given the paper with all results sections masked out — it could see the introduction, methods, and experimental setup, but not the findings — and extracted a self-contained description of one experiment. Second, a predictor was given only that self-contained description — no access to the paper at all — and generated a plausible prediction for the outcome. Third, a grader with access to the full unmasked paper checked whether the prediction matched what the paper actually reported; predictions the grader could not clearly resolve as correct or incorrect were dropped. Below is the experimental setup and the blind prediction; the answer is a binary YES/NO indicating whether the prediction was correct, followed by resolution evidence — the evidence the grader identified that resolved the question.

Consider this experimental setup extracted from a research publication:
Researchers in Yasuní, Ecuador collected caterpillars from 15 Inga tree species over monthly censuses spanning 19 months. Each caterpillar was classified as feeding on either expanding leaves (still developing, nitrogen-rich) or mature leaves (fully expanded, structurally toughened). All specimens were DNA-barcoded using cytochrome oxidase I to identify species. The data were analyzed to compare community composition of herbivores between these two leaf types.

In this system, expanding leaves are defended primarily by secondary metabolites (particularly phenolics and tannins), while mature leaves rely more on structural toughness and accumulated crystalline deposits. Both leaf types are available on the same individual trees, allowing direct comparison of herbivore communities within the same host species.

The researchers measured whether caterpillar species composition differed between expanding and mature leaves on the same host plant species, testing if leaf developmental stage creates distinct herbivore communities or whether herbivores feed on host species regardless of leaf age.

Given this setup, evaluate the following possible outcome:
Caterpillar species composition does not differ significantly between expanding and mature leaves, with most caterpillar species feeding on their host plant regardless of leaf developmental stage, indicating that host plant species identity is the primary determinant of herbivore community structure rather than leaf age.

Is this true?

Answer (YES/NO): NO